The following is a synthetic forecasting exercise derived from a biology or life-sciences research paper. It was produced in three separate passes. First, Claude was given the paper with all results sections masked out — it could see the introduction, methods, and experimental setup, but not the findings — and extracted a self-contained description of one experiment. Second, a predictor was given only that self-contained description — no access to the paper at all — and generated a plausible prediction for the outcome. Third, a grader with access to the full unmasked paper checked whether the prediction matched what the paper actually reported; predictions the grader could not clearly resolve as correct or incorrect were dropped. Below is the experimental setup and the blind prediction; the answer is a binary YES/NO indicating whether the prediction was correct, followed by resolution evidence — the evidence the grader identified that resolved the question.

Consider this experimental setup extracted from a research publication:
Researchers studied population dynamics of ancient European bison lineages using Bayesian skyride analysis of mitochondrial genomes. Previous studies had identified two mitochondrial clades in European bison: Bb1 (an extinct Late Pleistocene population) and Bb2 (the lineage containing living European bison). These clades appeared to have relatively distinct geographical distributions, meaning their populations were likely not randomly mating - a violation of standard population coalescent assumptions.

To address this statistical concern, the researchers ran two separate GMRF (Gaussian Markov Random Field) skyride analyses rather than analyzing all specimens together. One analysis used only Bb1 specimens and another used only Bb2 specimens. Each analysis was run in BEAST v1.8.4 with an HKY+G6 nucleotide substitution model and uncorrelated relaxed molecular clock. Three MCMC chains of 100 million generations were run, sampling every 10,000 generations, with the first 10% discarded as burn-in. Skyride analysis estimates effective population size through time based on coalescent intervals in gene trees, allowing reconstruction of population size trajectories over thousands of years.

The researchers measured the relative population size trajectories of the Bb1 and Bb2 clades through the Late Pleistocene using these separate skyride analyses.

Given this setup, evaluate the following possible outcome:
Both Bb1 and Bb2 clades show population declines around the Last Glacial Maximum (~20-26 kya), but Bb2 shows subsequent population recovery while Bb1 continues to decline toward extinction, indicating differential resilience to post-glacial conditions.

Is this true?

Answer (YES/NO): NO